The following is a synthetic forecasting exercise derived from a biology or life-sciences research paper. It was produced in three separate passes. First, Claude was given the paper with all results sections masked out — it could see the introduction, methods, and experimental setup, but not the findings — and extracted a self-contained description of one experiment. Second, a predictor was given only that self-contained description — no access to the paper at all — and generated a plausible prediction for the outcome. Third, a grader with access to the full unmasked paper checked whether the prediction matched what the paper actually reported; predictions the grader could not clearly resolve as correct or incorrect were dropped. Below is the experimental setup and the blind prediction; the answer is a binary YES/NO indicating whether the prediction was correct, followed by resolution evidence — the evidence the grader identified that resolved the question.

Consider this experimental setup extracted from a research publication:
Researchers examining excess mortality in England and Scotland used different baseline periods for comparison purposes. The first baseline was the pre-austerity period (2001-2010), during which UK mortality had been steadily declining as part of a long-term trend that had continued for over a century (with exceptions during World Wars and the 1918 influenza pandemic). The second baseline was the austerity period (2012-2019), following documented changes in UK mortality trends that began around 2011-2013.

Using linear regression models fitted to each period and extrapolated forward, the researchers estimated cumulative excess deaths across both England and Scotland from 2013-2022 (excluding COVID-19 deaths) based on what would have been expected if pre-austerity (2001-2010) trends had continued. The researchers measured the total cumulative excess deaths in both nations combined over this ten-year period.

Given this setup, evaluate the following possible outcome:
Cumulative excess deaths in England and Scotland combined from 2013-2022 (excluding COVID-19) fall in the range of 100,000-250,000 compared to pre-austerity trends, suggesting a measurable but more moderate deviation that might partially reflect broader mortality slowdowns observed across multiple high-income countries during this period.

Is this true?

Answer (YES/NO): NO